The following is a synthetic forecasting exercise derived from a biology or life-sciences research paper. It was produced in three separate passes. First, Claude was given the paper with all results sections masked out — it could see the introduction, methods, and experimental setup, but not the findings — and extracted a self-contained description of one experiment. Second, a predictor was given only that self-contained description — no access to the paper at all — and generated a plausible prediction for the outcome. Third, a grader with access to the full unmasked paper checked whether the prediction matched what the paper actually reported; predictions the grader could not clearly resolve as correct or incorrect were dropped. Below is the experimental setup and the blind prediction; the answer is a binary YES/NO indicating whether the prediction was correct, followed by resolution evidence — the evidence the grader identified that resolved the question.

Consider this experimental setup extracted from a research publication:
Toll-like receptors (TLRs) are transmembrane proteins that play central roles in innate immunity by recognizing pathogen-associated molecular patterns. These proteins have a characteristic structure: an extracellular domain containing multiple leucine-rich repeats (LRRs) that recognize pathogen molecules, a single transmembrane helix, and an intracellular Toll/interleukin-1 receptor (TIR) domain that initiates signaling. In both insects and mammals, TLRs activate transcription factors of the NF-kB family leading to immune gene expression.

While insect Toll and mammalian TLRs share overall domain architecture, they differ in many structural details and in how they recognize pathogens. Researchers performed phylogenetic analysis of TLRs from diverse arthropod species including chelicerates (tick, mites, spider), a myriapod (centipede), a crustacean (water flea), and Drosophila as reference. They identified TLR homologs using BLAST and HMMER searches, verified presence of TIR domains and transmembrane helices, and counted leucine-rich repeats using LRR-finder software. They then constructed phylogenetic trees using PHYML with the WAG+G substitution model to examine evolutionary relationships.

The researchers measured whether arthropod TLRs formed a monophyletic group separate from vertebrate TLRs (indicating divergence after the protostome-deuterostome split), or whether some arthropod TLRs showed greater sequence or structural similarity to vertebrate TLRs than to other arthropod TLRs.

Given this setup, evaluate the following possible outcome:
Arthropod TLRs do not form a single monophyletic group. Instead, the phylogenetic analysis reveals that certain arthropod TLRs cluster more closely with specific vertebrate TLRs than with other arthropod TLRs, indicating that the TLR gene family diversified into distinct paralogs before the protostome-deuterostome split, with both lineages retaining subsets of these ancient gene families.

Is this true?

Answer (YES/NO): YES